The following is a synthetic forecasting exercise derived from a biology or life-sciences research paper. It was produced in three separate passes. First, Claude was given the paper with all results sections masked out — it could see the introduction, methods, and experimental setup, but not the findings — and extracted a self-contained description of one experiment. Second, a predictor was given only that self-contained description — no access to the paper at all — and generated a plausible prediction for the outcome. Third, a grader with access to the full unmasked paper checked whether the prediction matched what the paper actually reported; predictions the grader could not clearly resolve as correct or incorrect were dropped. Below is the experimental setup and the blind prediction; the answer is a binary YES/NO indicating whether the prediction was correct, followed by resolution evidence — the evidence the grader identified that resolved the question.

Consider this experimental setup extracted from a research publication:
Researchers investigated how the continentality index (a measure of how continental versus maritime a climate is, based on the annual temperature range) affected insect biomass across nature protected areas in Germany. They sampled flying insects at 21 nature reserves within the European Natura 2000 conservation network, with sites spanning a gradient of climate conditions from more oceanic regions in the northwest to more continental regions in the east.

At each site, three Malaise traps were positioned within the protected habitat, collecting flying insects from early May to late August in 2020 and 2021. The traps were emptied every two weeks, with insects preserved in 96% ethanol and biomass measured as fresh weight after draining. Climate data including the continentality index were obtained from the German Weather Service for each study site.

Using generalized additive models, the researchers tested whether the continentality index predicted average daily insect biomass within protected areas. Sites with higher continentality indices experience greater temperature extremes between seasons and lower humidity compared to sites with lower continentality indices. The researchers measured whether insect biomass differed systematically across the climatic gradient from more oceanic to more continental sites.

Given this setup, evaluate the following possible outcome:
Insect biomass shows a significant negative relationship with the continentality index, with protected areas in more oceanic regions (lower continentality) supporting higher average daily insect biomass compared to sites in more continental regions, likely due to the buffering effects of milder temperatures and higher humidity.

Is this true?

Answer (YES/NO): NO